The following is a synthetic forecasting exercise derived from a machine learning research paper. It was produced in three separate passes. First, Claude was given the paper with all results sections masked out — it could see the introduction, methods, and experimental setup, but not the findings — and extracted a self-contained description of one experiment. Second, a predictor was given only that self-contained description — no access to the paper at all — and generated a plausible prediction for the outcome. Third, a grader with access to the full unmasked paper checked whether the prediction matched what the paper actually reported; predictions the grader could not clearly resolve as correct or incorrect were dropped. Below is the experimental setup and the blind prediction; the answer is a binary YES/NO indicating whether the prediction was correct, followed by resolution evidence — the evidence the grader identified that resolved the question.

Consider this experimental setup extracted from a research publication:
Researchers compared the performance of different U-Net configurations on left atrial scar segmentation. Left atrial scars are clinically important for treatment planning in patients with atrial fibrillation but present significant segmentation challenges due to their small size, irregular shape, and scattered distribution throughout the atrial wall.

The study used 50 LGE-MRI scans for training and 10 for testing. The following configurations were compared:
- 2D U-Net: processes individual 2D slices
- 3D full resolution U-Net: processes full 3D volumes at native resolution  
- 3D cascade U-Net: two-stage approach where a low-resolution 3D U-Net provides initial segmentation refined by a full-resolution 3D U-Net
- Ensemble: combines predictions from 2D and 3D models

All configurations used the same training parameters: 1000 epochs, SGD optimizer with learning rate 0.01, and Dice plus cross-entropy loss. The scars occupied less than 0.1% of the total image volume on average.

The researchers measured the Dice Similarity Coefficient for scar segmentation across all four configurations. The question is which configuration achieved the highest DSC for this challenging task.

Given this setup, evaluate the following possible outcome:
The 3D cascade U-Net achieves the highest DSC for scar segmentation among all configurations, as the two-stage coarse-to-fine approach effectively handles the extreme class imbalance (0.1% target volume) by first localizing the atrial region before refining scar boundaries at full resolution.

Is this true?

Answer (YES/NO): YES